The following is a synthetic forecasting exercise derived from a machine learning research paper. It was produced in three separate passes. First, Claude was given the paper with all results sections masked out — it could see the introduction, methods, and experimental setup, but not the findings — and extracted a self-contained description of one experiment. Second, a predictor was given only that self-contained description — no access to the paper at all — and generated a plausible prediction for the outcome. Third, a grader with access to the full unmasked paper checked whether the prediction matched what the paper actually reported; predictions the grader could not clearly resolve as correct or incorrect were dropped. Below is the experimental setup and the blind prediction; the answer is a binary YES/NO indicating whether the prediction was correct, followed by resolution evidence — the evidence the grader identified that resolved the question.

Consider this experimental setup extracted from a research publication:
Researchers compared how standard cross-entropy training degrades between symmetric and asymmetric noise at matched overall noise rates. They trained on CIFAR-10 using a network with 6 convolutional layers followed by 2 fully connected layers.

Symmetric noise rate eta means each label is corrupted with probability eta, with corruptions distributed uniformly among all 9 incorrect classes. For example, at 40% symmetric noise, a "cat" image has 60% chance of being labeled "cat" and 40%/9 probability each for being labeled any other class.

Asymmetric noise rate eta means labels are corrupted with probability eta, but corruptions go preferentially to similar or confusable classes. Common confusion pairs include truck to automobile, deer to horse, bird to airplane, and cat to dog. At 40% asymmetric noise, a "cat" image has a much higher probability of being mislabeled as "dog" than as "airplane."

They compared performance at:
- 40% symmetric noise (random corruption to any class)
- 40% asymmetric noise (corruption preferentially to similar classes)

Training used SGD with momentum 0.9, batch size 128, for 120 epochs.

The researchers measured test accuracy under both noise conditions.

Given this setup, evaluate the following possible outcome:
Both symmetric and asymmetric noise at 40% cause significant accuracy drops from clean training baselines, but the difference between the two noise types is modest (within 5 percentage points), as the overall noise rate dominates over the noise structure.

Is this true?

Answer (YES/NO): YES